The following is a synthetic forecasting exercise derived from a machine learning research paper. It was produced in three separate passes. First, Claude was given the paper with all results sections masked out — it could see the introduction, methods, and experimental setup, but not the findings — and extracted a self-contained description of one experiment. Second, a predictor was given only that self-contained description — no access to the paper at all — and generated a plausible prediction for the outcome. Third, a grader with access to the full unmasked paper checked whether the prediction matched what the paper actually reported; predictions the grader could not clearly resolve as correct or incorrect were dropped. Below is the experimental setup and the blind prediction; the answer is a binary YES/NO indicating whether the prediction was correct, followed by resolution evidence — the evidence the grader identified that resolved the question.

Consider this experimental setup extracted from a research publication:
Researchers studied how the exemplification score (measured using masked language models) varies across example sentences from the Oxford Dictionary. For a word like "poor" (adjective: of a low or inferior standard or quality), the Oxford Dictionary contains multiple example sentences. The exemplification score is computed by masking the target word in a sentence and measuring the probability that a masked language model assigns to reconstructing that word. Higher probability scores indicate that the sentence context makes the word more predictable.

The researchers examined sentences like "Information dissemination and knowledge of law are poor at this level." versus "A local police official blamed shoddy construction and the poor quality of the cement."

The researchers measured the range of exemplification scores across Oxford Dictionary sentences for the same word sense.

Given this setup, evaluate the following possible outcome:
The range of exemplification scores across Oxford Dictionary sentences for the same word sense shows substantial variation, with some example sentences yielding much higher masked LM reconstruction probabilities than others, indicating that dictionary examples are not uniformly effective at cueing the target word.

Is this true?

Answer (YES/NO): YES